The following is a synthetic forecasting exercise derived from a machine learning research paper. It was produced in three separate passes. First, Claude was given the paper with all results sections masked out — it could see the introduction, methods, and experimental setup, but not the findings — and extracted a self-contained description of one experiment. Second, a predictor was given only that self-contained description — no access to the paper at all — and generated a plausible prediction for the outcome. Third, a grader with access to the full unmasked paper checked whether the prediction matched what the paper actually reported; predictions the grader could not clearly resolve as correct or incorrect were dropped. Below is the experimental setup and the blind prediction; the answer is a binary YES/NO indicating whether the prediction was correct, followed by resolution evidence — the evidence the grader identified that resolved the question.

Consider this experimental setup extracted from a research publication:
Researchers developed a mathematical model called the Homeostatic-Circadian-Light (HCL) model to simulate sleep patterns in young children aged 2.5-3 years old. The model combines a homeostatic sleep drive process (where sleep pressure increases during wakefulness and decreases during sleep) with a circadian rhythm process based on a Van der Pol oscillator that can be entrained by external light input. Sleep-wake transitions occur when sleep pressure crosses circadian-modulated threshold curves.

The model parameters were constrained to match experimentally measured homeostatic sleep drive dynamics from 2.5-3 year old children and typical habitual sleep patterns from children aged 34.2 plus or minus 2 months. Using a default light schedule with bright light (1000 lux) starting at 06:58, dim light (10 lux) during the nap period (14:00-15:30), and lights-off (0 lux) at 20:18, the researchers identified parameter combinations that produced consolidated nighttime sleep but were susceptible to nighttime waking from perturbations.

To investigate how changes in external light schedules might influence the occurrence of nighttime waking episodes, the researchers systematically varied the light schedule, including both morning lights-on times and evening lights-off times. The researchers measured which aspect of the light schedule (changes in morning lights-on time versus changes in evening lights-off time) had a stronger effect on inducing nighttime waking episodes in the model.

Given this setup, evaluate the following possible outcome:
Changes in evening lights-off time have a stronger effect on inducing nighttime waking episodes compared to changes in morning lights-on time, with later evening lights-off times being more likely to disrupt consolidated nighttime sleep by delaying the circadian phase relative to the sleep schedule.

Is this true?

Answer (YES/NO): YES